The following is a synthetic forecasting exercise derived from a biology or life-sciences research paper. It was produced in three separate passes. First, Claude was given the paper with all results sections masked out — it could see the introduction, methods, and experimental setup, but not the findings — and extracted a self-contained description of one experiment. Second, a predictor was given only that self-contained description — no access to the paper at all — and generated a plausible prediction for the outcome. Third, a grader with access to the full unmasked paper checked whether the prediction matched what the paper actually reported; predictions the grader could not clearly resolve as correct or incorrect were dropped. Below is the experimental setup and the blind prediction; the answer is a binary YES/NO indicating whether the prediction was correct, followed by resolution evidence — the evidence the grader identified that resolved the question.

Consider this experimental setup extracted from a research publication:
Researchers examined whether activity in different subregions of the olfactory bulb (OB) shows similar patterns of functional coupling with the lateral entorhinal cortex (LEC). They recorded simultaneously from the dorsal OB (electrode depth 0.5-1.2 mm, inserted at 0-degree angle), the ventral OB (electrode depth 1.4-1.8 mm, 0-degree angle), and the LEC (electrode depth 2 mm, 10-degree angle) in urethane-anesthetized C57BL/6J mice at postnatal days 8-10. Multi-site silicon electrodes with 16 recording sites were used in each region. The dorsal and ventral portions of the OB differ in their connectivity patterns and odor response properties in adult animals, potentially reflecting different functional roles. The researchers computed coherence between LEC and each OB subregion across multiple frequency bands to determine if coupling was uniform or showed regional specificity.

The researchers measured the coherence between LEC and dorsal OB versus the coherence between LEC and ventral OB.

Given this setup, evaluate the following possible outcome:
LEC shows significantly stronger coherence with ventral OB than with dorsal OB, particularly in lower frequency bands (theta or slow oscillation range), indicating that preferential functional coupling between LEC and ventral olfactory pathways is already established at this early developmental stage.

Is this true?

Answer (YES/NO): NO